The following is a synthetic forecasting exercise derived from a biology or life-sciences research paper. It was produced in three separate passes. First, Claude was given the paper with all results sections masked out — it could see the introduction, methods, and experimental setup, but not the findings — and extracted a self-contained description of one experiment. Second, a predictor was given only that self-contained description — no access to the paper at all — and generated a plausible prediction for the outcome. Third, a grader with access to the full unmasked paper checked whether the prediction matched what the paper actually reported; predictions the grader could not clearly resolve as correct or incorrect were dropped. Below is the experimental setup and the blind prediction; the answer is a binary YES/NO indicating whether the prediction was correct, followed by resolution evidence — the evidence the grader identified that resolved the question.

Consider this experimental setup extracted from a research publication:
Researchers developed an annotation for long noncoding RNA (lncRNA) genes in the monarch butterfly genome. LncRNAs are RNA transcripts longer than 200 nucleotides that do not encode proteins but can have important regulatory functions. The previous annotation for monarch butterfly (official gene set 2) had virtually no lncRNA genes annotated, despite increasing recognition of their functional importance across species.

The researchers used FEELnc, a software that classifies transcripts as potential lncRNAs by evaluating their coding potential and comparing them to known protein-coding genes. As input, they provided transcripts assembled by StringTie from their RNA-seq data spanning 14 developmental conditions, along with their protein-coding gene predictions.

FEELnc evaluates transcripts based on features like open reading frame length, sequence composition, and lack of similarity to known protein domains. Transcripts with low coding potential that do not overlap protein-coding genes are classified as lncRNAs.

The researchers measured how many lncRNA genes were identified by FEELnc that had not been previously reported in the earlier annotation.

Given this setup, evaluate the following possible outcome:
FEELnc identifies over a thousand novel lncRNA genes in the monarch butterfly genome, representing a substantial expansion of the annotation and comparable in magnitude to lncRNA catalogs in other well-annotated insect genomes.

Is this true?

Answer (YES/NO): NO